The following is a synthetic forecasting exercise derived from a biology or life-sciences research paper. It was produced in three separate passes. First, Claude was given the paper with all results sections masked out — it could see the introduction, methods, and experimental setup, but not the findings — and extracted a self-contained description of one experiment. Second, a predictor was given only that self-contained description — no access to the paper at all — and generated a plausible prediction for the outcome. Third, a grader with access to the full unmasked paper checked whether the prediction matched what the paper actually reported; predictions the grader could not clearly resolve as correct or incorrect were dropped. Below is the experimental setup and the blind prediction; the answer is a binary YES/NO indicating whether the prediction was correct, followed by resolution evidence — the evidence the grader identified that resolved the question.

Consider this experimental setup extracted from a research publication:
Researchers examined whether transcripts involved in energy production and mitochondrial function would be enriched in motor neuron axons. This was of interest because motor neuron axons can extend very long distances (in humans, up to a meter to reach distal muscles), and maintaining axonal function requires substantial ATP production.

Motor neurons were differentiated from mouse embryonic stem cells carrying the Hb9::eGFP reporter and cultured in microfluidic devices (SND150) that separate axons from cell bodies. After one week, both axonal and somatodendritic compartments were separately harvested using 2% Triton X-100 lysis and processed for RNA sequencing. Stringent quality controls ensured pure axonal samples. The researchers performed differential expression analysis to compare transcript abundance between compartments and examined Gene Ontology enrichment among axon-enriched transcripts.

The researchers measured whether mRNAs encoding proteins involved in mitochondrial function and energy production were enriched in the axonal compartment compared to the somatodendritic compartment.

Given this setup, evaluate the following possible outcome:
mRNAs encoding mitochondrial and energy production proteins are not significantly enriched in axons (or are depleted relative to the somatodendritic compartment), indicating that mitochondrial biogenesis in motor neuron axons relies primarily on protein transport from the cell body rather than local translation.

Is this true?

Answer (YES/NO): NO